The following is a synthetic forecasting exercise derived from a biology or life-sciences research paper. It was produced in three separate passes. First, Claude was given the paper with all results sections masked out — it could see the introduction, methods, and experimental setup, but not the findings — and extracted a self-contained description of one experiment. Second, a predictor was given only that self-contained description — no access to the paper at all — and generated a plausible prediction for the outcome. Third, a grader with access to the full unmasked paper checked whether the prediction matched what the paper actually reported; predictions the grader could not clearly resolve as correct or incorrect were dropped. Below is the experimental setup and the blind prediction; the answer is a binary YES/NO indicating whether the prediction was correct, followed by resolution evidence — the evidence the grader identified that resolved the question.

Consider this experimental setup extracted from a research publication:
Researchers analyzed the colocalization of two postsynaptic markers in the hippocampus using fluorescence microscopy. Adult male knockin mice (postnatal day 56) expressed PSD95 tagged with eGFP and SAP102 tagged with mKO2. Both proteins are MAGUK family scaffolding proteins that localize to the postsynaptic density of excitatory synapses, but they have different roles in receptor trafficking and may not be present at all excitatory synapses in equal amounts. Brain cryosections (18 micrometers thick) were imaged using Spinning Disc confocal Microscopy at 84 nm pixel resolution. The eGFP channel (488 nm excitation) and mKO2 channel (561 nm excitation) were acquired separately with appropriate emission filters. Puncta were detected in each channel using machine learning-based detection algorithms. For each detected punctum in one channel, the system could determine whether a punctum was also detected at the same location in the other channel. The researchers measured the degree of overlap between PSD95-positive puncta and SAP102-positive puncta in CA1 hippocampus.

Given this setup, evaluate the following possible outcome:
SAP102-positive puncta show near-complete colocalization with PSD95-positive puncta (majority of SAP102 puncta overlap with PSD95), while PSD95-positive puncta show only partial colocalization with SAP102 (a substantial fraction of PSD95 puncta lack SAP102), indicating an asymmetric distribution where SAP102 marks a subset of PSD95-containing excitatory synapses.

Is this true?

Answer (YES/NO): NO